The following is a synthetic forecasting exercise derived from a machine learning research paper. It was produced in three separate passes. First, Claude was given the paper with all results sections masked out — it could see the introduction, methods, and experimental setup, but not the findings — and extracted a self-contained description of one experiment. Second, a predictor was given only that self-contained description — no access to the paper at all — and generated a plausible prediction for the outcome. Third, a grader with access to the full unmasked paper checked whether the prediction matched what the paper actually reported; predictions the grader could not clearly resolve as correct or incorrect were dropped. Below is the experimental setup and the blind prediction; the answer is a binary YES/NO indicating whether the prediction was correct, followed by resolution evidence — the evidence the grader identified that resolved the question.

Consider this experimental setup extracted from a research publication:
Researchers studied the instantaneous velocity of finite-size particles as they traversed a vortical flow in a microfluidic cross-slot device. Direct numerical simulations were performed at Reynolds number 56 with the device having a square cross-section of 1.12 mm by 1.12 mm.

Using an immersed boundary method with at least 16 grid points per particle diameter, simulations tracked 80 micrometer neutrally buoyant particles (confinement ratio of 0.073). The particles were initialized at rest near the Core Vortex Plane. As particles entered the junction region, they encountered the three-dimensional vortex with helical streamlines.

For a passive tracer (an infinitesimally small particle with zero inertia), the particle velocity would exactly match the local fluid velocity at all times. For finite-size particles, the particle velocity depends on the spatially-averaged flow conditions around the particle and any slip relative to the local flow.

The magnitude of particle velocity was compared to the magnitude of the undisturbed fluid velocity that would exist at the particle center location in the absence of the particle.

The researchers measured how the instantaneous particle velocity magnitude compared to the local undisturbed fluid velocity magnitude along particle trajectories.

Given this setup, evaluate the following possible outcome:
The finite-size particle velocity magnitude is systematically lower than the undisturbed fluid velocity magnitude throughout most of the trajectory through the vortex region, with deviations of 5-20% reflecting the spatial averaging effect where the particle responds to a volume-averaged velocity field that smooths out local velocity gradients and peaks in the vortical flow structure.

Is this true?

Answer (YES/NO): NO